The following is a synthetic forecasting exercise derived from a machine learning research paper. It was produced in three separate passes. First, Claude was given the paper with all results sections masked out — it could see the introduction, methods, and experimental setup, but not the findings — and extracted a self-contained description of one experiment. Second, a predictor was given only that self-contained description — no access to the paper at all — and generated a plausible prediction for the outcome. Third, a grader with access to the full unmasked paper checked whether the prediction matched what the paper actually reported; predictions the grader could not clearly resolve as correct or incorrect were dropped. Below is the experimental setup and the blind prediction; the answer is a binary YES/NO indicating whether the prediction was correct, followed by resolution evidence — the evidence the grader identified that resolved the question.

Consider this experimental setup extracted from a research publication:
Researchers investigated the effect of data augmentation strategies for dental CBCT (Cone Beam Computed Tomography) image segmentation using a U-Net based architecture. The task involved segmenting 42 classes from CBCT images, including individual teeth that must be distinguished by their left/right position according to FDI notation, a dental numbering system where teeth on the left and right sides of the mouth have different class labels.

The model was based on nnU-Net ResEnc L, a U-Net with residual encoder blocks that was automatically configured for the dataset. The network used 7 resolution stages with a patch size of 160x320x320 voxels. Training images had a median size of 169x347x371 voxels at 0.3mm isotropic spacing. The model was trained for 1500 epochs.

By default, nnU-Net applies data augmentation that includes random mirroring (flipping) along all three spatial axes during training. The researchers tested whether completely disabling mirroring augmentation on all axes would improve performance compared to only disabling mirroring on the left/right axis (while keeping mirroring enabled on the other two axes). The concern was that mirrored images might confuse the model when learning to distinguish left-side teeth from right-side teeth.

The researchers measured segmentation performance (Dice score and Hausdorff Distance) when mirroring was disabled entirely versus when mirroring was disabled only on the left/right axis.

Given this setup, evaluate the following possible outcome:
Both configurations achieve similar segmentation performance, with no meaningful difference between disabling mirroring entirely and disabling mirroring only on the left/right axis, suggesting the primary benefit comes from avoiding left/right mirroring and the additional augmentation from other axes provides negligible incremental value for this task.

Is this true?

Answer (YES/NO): NO